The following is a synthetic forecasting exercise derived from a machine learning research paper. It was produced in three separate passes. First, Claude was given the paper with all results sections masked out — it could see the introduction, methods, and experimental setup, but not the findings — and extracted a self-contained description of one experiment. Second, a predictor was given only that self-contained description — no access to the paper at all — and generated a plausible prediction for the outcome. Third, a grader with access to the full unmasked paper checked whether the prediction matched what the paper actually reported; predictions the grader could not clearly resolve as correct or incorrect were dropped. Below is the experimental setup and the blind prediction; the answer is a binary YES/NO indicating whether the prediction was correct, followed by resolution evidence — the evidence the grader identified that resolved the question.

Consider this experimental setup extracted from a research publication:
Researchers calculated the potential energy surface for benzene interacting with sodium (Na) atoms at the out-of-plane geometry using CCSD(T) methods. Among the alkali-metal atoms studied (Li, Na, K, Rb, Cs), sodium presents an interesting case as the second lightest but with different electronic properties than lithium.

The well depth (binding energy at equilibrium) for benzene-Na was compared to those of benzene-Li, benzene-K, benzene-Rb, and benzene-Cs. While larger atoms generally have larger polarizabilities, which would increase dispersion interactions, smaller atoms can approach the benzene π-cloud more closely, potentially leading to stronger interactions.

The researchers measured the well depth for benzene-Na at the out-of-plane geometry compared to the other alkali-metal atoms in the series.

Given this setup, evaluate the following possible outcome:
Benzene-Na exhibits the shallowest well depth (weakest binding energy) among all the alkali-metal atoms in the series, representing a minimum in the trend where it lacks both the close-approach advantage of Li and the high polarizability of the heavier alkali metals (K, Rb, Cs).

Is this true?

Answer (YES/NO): YES